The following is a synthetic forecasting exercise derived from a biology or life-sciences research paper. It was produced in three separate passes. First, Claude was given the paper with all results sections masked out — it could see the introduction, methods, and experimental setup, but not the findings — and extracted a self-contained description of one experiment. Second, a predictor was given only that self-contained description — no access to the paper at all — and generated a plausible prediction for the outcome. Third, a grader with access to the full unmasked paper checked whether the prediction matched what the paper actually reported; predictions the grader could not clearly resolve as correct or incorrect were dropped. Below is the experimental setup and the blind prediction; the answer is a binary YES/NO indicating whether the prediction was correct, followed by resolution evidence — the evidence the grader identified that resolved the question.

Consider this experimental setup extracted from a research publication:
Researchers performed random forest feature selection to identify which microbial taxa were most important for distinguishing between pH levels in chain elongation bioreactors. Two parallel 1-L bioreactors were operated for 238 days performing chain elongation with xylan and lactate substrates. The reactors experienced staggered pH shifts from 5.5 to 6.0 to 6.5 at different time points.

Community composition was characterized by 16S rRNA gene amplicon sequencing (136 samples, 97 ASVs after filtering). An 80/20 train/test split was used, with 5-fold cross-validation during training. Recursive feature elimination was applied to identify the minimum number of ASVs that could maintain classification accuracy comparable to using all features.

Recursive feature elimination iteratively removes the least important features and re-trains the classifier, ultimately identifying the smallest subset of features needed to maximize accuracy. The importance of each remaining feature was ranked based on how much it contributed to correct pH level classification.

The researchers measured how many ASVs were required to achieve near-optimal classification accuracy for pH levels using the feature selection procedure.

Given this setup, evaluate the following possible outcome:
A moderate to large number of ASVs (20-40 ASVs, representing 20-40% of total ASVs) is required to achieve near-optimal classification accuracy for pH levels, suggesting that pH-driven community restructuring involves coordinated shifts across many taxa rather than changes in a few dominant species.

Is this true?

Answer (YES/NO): NO